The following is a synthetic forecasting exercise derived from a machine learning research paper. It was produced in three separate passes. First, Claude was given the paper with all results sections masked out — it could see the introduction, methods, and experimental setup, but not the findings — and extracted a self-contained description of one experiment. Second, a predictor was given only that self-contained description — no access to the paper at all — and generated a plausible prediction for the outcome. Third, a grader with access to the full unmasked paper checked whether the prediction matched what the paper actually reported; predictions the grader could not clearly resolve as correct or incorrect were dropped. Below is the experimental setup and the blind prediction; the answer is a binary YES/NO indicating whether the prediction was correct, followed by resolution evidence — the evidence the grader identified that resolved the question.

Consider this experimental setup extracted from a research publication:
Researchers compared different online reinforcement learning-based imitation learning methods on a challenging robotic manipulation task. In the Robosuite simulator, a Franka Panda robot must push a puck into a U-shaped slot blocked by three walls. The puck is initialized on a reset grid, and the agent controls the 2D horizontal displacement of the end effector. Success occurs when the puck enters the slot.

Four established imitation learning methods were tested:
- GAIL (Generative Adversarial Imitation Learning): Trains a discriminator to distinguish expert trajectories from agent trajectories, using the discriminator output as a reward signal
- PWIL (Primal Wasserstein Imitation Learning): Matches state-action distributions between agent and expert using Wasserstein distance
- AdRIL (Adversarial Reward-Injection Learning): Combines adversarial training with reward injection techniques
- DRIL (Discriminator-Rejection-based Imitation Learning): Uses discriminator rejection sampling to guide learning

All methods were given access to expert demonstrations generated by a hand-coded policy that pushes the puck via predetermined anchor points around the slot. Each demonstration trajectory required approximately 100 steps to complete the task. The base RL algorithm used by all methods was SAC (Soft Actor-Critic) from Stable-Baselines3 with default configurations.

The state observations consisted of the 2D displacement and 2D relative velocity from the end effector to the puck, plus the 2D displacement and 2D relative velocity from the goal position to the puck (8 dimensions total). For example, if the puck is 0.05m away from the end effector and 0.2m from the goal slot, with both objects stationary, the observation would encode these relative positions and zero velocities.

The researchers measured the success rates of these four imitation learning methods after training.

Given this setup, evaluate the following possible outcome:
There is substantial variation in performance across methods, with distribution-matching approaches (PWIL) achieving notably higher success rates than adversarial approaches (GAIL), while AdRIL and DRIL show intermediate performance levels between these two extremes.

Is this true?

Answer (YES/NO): NO